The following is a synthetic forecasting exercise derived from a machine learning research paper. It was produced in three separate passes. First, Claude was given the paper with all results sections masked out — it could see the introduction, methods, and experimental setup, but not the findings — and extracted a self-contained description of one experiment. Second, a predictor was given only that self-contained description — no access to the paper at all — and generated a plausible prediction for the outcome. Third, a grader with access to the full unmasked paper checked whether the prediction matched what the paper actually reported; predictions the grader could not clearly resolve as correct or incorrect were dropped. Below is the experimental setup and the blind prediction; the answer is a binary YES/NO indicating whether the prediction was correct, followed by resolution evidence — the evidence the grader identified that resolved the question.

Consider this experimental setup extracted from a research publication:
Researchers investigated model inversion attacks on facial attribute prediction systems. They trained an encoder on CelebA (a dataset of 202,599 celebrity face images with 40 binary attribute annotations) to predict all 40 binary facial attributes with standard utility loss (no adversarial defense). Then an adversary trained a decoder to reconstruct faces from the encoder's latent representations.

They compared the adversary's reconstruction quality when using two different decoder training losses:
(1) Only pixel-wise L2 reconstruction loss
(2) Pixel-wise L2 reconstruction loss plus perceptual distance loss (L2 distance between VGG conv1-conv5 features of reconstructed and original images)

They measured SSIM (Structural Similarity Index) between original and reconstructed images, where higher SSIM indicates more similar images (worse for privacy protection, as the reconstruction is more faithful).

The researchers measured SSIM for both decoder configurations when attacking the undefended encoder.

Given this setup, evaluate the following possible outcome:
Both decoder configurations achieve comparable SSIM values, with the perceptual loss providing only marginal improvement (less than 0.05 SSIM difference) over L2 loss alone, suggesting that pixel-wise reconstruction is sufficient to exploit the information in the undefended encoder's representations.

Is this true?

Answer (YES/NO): YES